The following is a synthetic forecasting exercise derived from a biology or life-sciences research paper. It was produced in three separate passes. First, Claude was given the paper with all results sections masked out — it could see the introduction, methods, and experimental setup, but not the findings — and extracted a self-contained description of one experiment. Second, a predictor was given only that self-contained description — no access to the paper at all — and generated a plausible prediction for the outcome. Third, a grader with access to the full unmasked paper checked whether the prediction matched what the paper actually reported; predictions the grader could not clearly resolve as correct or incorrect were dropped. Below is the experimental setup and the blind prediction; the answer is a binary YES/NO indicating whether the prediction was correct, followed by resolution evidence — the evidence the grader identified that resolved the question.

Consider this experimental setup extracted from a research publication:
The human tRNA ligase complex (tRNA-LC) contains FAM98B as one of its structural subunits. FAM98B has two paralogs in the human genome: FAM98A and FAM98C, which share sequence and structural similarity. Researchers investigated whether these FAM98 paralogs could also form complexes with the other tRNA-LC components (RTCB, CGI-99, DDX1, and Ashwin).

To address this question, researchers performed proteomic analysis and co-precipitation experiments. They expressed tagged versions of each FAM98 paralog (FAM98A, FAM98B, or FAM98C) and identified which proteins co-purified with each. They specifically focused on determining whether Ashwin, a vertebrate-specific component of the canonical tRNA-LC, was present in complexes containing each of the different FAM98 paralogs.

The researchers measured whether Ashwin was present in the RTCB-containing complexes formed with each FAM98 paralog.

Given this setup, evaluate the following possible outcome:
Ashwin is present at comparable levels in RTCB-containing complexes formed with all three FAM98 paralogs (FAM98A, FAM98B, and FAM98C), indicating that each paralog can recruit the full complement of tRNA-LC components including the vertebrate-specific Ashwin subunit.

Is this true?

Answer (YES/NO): NO